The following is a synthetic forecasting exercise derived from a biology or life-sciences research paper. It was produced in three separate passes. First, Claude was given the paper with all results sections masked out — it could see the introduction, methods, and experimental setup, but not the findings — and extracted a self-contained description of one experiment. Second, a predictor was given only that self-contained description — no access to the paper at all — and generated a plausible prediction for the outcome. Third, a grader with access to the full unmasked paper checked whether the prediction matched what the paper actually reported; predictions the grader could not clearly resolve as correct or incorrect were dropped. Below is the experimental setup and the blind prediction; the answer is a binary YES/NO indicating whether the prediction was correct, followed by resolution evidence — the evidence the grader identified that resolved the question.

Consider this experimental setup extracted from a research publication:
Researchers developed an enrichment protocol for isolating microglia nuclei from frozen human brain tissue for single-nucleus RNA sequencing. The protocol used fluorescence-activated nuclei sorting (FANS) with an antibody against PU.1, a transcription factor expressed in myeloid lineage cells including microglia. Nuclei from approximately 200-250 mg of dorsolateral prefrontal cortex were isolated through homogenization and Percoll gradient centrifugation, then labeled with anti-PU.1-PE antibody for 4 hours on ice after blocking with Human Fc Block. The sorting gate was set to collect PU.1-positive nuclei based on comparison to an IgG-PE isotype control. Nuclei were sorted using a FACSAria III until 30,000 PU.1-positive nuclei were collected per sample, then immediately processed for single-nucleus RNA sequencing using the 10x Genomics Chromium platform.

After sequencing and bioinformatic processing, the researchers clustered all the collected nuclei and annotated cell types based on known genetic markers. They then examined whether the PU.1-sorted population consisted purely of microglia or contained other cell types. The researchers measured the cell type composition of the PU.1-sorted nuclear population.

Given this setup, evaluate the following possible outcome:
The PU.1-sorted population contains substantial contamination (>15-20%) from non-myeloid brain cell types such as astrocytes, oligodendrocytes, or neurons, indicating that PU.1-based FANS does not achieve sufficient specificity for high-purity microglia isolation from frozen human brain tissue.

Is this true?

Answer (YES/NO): YES